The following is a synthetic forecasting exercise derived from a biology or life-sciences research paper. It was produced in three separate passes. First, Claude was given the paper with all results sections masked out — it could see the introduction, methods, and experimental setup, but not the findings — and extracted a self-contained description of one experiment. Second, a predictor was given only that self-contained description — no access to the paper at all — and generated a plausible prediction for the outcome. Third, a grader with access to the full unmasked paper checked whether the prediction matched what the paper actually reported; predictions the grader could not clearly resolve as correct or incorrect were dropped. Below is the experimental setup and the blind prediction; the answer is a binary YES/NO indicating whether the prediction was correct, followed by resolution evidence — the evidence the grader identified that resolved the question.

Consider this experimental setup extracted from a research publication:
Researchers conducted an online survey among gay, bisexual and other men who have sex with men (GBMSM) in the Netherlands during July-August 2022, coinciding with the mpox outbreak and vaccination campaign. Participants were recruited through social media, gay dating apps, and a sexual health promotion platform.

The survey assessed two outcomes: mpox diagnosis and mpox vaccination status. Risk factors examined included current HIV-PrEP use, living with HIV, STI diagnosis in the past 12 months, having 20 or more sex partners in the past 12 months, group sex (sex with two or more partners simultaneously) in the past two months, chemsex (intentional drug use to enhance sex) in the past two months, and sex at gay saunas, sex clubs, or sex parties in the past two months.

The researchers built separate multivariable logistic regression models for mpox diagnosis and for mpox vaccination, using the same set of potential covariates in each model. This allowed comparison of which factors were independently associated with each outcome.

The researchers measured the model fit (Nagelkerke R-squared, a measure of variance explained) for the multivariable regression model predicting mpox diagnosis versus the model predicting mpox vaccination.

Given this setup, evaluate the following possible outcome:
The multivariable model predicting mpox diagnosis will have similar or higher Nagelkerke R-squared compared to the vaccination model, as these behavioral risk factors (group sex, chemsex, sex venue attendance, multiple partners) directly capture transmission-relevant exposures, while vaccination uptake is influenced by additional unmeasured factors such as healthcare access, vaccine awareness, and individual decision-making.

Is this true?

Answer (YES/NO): NO